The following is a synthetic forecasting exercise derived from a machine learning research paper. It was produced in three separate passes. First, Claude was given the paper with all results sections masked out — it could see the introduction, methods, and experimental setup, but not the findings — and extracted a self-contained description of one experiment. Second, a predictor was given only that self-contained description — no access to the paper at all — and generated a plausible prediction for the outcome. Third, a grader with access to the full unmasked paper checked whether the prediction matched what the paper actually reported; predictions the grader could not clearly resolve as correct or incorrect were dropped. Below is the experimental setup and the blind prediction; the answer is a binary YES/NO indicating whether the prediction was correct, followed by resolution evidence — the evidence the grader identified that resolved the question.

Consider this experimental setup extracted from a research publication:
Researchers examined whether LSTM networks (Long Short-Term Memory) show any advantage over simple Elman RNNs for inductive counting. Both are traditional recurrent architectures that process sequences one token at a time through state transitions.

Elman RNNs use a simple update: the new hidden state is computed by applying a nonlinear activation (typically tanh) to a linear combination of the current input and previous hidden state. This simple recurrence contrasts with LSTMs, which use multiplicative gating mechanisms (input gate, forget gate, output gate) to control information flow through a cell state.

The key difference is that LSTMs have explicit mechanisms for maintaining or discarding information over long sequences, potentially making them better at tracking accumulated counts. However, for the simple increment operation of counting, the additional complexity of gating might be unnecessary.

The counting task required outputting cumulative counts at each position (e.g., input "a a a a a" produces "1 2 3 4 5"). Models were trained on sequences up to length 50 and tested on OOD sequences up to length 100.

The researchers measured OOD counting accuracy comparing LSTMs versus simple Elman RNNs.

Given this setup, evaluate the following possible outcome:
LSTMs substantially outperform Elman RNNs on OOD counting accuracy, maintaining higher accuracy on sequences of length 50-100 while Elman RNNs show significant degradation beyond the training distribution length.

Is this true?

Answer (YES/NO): NO